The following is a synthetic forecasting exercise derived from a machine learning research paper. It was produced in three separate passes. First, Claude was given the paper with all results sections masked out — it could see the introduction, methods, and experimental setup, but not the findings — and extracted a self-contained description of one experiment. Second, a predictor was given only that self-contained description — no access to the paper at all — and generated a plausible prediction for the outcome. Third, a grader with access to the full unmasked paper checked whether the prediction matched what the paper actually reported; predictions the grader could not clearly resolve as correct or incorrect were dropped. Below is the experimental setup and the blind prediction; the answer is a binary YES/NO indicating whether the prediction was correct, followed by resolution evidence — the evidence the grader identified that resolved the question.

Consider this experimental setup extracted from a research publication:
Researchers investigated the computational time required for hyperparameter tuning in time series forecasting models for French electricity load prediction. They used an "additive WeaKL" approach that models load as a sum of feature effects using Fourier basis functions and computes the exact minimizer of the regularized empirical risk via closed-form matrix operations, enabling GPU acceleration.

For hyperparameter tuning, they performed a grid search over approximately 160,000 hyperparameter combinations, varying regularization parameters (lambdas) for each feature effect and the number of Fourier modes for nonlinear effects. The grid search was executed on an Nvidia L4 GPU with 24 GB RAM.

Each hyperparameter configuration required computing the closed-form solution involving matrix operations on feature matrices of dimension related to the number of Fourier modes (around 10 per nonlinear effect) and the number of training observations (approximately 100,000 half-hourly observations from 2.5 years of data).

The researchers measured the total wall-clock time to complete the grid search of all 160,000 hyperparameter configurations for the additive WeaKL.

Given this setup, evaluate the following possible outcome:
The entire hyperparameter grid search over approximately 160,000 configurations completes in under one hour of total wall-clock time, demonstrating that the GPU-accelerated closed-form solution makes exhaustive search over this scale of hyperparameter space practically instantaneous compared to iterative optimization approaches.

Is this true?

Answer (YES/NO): YES